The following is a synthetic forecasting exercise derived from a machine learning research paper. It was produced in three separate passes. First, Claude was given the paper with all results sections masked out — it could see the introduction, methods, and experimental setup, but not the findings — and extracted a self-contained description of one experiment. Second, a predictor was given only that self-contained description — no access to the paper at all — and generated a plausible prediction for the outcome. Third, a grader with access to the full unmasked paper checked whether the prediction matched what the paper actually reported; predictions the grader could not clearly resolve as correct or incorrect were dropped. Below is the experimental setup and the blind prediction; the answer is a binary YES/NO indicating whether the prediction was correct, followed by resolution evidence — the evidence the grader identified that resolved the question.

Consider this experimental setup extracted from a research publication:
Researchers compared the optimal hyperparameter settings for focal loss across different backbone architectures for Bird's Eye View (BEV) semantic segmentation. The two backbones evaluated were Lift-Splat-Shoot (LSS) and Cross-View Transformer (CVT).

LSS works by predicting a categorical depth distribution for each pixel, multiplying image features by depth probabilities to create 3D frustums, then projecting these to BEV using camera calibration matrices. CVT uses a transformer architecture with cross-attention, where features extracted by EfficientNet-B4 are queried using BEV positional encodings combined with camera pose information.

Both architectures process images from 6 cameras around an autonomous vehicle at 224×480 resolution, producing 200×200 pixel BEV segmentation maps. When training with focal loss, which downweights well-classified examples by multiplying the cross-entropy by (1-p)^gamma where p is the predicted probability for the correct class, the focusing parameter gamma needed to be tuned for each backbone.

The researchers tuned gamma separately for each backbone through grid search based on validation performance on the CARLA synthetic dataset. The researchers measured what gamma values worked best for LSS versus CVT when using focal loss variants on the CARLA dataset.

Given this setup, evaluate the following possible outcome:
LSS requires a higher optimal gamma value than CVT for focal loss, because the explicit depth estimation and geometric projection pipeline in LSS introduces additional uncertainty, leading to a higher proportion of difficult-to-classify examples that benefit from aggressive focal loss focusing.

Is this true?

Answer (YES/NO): YES